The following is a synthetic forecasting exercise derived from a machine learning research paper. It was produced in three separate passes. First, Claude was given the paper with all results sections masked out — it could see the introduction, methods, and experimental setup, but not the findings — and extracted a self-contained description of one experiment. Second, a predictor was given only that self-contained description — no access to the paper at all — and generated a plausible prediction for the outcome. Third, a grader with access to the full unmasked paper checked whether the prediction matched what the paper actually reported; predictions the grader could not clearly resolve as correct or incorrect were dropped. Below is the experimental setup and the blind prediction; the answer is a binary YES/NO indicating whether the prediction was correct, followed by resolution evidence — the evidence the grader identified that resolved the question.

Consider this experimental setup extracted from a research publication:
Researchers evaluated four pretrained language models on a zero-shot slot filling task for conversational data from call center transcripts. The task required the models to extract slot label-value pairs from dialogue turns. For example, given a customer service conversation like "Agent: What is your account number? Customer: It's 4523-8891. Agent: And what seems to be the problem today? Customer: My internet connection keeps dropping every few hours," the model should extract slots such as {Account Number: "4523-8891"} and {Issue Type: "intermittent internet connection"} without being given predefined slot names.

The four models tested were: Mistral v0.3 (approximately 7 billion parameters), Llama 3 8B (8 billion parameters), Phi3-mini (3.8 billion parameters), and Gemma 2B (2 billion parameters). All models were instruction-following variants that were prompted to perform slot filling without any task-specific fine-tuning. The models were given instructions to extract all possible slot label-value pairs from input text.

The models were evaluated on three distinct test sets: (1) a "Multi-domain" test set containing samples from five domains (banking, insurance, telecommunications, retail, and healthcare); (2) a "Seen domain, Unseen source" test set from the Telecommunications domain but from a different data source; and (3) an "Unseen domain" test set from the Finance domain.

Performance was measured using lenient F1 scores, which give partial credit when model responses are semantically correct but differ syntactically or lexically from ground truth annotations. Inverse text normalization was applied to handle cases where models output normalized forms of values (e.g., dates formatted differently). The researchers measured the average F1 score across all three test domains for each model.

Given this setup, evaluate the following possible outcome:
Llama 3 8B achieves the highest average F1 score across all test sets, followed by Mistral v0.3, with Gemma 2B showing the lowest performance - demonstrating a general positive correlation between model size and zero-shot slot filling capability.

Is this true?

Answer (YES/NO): NO